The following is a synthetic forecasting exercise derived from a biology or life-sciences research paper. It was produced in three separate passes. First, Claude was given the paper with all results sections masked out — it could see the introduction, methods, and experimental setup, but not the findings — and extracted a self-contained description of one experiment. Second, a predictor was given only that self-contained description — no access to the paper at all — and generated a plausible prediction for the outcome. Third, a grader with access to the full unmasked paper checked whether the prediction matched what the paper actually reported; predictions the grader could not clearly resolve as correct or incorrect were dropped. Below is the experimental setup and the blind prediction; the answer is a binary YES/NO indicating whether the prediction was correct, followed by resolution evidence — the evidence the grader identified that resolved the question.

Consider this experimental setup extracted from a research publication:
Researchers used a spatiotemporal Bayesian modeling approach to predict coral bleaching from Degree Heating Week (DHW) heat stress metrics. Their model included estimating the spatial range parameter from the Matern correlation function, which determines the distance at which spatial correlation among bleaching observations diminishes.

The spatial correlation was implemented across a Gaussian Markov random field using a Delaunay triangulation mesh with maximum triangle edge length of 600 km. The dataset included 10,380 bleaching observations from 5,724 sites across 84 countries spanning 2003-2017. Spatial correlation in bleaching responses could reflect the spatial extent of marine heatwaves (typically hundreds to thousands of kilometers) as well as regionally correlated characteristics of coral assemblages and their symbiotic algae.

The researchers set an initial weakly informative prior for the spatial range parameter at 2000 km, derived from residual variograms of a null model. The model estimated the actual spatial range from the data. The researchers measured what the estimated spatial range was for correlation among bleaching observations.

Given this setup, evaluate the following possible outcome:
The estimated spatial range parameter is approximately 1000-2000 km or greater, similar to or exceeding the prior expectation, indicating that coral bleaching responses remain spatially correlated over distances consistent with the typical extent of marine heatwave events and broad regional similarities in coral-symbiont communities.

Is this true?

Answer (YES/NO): NO